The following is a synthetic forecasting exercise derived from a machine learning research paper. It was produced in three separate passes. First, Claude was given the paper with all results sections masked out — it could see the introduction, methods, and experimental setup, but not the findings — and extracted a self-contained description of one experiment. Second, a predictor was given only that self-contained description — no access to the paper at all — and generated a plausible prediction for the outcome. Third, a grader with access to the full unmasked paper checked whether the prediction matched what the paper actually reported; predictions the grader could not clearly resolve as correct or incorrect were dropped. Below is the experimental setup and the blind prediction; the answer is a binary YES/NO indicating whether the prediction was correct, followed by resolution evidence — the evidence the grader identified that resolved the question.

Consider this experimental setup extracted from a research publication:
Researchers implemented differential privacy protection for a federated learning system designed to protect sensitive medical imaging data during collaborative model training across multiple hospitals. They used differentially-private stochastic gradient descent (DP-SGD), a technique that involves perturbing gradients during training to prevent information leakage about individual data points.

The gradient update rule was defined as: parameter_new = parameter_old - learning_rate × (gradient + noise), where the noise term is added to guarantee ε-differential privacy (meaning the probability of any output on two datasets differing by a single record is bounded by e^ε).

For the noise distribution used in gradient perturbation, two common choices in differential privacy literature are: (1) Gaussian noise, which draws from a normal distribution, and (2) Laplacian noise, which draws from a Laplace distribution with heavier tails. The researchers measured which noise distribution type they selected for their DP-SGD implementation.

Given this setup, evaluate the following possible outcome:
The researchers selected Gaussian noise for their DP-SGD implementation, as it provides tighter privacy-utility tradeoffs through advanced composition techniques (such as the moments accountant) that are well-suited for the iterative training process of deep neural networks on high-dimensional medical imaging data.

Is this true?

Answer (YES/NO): YES